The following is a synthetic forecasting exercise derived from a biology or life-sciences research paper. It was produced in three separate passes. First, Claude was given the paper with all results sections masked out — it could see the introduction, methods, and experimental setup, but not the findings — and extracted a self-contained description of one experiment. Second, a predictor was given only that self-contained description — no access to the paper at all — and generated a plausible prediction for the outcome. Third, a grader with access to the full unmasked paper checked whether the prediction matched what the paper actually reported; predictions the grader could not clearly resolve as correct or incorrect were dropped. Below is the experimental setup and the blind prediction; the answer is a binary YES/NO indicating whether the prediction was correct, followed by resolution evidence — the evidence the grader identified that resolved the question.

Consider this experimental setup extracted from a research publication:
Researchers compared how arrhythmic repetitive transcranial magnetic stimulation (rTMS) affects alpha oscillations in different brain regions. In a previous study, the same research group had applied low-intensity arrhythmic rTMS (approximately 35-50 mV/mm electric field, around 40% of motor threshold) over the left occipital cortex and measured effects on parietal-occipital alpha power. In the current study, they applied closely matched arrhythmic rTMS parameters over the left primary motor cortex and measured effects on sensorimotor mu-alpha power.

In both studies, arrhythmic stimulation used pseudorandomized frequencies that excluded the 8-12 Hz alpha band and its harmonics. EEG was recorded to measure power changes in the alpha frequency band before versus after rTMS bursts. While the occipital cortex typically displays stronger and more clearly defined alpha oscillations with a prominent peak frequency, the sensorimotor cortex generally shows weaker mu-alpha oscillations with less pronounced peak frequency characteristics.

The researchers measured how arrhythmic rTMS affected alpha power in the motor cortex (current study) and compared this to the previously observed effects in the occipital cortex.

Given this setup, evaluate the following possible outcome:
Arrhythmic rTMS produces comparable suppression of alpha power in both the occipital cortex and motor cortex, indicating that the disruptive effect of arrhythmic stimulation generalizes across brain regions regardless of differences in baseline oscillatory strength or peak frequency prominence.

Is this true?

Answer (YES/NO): NO